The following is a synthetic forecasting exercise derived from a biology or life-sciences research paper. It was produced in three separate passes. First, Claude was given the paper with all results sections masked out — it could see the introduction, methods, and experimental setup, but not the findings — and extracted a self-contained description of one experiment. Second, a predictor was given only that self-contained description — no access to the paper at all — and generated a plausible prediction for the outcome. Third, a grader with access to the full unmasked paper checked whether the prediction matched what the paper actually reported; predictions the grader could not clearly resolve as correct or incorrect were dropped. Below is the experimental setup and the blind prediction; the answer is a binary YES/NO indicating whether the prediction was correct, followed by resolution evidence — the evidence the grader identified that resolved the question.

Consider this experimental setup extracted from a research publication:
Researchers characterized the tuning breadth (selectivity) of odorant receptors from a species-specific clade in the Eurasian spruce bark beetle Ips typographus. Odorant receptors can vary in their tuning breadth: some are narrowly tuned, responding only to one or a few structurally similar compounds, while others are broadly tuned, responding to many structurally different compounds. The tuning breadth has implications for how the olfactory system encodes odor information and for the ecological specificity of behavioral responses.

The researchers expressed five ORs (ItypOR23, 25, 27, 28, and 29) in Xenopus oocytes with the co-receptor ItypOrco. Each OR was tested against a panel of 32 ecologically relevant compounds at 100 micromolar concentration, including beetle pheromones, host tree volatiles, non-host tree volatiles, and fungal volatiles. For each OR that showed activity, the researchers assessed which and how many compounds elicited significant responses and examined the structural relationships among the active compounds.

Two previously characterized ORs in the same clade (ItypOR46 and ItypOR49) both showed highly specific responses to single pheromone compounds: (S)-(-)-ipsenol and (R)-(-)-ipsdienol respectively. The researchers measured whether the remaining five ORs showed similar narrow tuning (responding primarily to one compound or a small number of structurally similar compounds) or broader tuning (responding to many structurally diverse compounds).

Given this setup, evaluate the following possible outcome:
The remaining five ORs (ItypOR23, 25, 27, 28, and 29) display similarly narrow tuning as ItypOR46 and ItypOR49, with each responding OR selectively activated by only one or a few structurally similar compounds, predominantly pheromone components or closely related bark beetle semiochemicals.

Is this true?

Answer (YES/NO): NO